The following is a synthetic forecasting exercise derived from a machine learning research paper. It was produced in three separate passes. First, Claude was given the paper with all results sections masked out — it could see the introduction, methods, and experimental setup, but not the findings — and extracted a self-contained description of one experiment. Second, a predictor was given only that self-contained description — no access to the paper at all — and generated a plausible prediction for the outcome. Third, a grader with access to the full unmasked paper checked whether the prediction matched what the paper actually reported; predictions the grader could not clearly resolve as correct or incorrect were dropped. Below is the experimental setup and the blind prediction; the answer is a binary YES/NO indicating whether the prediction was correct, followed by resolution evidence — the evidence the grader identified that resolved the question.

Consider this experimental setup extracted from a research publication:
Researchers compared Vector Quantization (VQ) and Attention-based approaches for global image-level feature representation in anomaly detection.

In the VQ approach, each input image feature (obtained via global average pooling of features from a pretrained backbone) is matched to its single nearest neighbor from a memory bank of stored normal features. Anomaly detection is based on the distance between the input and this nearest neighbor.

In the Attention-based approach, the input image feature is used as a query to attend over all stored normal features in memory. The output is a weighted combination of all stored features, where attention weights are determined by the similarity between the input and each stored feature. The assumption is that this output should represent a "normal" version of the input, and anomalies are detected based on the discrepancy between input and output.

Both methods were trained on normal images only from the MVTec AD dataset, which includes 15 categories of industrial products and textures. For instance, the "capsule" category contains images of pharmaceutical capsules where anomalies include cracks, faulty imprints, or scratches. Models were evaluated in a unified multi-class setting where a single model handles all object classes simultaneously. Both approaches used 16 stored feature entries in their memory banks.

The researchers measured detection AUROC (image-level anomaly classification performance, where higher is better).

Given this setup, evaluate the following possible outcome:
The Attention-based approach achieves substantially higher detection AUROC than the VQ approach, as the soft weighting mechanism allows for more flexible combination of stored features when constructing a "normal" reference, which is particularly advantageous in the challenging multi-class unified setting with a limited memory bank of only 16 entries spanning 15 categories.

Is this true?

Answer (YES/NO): NO